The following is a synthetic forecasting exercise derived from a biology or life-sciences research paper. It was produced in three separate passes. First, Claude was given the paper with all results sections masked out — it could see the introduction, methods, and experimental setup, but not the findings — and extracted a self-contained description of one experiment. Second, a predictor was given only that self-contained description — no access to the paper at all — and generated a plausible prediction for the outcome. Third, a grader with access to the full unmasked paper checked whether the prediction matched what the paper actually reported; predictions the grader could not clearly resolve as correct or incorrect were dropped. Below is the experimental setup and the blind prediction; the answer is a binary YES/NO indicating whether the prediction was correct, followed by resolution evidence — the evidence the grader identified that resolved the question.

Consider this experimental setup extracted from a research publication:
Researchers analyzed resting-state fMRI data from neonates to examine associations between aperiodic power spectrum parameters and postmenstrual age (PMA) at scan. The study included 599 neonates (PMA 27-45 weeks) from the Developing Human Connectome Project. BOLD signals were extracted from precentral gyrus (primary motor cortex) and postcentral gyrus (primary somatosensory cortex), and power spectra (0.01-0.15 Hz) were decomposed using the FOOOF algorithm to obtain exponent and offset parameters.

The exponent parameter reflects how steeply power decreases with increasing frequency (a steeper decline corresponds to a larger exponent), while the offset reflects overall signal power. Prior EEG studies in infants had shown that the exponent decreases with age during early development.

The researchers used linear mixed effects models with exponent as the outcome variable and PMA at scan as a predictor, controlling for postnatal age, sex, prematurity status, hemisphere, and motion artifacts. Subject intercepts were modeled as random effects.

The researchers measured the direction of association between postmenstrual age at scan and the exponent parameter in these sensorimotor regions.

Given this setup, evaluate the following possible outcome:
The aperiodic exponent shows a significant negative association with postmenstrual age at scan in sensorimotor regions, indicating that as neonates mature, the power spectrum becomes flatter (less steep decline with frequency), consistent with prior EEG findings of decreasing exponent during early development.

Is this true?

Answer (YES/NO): NO